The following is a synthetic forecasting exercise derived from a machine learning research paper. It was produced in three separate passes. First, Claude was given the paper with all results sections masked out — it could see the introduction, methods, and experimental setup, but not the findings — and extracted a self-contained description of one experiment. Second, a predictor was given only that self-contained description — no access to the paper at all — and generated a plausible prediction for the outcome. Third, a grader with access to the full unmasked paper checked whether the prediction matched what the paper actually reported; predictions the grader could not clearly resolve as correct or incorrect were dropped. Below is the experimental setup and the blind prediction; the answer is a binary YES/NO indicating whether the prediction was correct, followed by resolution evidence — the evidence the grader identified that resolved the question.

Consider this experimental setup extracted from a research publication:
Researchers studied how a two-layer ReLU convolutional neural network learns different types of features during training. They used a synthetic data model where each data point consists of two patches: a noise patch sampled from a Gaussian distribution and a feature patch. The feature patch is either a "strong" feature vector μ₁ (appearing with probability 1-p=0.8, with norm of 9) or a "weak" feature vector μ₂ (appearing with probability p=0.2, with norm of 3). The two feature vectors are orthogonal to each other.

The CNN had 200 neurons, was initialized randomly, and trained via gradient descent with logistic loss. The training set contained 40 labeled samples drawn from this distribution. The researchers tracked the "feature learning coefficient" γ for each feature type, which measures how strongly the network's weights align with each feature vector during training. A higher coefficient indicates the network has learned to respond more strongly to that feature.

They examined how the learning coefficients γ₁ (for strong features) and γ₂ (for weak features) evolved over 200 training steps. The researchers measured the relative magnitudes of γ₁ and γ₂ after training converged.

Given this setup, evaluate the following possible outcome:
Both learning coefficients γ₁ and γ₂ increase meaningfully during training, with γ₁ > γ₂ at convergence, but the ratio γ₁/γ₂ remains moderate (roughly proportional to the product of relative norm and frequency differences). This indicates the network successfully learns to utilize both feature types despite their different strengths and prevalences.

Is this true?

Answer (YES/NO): NO